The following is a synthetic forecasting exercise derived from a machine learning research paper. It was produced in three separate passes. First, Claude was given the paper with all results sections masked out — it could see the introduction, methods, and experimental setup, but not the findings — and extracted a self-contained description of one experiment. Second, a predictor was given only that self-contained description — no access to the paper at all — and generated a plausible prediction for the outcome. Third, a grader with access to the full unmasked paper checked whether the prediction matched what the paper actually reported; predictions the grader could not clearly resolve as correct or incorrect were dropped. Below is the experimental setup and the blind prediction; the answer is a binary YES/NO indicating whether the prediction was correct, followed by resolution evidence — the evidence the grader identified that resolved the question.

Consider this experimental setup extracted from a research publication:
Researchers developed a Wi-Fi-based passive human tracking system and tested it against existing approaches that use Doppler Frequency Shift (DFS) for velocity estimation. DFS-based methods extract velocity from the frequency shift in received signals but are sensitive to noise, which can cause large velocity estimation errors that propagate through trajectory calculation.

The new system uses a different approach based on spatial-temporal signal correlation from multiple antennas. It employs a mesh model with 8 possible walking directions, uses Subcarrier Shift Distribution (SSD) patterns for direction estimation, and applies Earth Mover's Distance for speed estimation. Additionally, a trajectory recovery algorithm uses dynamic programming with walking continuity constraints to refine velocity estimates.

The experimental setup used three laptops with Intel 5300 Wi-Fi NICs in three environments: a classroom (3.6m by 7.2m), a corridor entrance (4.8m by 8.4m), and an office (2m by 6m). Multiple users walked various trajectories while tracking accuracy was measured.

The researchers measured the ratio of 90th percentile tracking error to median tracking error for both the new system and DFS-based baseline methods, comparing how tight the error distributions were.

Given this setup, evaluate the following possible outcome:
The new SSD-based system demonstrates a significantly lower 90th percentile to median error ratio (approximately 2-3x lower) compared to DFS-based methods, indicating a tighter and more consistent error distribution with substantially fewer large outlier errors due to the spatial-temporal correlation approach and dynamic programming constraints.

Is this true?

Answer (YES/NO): NO